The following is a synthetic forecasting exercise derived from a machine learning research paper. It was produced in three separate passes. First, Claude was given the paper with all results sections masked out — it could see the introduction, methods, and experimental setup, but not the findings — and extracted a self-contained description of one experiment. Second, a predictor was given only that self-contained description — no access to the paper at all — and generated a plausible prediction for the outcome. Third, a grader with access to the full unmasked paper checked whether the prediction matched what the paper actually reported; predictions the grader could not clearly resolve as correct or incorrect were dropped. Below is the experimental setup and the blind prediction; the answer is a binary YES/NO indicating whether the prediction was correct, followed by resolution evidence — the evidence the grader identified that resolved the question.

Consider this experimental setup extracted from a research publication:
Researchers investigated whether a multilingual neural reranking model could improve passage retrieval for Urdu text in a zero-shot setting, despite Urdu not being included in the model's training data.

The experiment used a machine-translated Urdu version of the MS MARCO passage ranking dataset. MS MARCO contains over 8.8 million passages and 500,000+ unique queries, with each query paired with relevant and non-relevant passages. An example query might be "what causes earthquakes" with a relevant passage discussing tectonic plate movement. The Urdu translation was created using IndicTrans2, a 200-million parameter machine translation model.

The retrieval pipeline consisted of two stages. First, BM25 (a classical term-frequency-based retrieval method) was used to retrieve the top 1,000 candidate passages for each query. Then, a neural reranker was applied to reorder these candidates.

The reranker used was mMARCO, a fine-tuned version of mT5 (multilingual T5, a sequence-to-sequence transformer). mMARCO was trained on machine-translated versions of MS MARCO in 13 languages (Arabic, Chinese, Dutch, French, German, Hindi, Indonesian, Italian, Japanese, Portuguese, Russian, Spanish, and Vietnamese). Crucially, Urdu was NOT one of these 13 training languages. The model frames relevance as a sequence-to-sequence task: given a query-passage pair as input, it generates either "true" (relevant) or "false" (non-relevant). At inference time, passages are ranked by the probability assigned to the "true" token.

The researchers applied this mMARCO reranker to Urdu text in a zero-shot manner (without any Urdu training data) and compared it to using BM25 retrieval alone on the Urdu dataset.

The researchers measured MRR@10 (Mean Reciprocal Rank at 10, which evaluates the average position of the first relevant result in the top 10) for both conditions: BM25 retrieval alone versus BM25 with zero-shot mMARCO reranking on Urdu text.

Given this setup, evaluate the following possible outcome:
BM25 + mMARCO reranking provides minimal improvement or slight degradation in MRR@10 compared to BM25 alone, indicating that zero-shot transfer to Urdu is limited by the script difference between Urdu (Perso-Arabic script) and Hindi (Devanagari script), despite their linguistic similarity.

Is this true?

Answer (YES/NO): NO